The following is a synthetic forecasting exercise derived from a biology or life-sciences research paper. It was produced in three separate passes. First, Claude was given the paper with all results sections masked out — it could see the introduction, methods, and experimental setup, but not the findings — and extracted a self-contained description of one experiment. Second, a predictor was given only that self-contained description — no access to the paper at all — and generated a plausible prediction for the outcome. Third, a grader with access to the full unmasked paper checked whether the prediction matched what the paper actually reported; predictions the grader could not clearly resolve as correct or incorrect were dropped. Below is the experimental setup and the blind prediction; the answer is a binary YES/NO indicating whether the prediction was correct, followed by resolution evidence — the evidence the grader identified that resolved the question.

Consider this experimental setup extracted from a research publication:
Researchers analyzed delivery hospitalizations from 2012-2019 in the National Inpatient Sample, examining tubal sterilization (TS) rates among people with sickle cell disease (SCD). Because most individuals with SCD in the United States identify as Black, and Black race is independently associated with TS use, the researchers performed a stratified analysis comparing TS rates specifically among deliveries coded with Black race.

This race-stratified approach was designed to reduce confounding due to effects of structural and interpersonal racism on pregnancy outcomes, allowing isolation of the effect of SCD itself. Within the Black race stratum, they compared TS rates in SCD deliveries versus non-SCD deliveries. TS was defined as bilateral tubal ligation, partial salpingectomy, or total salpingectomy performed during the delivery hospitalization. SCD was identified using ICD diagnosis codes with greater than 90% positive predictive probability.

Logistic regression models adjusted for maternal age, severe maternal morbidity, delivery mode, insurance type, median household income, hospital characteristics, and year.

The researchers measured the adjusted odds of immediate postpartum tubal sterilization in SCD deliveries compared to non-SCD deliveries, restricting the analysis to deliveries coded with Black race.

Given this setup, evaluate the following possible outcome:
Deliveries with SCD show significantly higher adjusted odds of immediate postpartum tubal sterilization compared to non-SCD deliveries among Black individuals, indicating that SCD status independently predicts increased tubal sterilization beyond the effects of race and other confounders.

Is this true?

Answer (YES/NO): YES